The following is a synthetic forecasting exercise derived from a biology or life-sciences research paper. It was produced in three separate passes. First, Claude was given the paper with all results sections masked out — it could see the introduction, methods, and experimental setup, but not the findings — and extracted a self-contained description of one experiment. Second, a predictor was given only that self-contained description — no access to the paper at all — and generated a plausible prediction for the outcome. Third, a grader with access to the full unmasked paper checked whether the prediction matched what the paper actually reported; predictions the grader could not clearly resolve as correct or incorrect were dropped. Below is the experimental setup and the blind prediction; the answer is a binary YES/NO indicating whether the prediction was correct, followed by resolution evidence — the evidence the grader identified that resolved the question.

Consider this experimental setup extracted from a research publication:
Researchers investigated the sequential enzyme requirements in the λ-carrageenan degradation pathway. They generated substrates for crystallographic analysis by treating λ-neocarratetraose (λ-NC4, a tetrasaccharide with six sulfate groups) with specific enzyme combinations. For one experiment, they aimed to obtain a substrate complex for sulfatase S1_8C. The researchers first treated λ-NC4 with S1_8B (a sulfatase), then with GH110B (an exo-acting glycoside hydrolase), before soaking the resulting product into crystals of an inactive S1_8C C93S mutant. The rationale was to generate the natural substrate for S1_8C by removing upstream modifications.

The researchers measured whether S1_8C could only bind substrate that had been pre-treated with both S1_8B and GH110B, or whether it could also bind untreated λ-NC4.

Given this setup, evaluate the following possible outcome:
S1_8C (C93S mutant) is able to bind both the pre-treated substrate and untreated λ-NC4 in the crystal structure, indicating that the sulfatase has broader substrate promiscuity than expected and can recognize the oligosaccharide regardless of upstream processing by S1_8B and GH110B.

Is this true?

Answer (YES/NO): NO